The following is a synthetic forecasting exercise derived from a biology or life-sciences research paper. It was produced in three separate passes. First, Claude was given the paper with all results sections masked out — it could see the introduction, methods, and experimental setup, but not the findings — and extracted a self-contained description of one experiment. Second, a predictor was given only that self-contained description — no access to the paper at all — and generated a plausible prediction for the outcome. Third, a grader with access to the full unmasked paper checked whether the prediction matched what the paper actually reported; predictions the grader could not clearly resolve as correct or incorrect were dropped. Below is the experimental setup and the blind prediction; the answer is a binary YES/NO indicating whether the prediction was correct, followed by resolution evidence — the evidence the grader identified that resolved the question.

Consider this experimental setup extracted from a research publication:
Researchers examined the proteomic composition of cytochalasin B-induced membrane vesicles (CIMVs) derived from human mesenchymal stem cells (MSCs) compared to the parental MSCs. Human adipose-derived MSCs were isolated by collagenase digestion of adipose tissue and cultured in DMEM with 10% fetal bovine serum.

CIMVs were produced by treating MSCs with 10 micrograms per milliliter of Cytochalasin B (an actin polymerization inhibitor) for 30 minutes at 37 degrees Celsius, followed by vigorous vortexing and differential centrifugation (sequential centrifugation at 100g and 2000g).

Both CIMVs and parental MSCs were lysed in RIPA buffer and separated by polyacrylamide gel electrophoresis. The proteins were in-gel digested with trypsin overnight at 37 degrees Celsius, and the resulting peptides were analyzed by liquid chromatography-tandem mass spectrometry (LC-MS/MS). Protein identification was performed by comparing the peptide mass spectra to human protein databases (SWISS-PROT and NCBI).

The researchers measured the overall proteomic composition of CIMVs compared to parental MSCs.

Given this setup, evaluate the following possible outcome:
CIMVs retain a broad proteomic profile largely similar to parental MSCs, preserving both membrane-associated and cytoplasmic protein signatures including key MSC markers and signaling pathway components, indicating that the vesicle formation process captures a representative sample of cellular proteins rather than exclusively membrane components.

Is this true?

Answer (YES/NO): NO